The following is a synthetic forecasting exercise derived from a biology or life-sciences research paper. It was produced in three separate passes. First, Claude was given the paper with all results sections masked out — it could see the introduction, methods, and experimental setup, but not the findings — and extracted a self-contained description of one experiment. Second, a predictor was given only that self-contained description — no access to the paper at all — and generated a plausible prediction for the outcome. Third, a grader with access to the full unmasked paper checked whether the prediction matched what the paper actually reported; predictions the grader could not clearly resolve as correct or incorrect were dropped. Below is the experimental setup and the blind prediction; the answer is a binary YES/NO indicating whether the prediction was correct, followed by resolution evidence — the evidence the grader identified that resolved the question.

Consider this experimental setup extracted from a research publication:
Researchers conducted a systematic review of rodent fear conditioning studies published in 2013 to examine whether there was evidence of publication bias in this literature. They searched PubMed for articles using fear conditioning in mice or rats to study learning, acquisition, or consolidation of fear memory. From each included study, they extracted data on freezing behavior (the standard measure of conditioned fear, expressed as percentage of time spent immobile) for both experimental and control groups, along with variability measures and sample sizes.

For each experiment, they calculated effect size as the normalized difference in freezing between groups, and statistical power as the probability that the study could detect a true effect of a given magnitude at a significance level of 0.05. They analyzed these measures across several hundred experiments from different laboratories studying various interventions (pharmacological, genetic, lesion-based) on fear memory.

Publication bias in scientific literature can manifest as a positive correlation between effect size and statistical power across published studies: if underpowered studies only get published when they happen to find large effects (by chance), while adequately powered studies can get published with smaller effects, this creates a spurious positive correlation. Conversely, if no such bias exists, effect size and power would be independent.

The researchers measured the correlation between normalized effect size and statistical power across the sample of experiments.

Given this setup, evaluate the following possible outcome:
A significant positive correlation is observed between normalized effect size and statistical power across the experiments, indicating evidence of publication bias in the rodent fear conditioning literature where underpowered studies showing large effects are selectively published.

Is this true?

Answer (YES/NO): NO